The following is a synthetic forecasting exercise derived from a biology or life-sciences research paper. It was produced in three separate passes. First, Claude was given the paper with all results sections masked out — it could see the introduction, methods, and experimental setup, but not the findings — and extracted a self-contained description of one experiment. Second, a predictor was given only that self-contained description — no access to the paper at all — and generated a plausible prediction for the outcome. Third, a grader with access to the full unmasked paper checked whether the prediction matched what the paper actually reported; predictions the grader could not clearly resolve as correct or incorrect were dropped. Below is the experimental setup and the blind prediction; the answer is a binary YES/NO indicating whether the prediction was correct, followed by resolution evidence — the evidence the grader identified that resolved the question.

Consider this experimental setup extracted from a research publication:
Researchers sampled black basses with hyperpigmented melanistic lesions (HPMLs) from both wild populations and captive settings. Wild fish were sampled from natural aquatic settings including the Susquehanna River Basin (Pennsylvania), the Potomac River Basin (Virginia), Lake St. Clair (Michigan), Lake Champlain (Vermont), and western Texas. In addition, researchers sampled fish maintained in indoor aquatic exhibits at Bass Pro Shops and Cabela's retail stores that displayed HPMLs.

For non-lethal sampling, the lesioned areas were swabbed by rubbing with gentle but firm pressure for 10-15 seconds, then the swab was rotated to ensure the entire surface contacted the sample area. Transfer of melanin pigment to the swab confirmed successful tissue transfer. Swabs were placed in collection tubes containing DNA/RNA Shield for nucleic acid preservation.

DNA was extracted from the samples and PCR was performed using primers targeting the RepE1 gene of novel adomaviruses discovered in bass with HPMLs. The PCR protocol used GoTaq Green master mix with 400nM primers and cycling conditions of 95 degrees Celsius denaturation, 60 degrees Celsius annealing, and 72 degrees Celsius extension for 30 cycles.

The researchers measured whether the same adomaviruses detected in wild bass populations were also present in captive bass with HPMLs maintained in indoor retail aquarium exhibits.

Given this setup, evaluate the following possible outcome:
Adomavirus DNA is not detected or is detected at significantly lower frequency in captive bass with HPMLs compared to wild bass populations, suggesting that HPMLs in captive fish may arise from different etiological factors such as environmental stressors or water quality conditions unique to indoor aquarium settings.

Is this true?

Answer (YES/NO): NO